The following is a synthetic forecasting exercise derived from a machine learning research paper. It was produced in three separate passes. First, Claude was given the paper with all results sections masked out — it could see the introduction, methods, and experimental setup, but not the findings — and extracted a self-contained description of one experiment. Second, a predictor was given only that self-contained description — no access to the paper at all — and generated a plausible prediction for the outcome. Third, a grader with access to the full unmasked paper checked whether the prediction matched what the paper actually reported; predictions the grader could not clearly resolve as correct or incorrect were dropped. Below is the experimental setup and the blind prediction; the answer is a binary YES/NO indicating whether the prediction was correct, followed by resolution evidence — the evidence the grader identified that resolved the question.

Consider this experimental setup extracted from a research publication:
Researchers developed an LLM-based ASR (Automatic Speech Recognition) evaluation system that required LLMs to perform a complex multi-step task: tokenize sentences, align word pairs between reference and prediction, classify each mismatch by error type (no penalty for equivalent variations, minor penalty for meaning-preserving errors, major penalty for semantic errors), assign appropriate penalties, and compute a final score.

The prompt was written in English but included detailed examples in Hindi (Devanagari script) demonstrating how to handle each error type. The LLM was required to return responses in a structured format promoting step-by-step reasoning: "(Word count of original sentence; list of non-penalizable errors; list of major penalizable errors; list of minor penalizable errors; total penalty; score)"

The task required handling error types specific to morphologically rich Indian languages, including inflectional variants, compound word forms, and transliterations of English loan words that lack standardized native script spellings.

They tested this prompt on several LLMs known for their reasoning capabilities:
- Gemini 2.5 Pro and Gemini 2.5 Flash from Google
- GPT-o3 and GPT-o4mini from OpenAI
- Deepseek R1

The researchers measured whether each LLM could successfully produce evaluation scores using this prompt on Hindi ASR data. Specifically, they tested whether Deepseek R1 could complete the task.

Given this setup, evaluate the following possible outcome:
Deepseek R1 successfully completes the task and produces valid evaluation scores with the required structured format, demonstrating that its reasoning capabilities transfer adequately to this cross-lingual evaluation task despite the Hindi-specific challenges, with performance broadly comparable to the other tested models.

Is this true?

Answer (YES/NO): NO